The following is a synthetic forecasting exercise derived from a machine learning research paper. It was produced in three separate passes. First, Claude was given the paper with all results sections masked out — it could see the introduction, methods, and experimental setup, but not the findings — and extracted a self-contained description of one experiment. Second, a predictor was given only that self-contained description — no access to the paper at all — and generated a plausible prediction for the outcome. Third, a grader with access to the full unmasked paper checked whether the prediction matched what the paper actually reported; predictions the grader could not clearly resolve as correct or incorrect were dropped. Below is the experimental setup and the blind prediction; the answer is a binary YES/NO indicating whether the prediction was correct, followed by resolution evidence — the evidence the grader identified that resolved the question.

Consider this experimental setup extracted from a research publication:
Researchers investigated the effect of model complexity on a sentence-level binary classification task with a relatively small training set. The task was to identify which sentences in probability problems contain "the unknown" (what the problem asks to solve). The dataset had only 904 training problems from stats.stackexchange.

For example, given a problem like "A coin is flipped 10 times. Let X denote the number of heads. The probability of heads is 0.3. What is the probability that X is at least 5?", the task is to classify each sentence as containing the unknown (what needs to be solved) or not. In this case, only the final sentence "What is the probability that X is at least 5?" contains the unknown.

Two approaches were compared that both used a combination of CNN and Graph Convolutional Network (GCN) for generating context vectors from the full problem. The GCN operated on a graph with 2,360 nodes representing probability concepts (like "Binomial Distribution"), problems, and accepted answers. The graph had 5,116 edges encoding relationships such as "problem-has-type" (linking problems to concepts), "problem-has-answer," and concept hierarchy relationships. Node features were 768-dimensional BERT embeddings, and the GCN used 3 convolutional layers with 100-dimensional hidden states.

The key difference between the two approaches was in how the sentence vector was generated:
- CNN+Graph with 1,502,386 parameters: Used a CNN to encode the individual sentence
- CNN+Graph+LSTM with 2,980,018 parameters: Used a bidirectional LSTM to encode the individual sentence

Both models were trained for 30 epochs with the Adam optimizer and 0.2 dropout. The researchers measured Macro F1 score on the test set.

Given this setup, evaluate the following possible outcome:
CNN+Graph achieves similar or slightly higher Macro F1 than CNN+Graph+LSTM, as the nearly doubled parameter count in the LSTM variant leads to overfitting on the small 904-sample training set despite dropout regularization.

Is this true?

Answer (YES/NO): NO